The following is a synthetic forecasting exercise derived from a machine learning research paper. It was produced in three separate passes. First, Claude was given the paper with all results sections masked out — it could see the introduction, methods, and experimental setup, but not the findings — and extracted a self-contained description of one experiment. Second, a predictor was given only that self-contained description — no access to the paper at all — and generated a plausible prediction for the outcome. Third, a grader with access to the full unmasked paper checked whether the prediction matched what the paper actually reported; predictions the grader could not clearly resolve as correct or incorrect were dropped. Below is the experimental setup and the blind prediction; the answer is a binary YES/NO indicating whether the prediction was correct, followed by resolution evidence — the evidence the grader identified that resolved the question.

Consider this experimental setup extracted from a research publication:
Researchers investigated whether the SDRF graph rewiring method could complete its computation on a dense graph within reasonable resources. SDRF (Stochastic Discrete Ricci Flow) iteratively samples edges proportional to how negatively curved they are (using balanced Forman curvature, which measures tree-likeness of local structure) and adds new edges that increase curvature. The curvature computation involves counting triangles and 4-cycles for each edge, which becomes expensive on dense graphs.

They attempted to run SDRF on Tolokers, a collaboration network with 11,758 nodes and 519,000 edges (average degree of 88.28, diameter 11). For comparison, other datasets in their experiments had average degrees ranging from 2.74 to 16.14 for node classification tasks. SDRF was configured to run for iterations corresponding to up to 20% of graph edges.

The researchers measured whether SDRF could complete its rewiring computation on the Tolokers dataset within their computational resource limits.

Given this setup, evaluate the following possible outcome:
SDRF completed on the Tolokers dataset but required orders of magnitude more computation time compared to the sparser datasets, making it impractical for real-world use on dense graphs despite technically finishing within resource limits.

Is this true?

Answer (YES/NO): NO